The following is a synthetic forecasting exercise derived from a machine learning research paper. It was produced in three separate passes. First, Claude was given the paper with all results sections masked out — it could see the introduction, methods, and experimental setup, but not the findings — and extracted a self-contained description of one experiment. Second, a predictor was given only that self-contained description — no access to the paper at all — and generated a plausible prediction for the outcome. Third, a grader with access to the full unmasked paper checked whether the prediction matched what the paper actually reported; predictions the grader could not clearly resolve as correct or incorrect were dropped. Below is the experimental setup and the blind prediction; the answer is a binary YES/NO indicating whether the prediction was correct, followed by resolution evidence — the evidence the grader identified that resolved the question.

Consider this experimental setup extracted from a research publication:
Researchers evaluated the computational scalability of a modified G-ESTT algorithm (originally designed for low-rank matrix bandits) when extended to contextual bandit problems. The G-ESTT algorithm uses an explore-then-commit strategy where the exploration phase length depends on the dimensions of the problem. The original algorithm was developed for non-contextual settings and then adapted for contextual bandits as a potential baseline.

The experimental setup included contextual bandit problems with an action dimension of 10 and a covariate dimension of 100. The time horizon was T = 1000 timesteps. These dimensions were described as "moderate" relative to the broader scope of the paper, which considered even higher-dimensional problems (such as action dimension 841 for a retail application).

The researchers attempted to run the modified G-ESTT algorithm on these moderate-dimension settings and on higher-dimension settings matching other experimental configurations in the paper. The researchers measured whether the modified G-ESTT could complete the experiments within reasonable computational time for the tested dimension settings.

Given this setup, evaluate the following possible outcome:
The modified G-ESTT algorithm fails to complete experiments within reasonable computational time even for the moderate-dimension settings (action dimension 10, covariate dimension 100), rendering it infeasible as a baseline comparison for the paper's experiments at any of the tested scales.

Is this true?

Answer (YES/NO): NO